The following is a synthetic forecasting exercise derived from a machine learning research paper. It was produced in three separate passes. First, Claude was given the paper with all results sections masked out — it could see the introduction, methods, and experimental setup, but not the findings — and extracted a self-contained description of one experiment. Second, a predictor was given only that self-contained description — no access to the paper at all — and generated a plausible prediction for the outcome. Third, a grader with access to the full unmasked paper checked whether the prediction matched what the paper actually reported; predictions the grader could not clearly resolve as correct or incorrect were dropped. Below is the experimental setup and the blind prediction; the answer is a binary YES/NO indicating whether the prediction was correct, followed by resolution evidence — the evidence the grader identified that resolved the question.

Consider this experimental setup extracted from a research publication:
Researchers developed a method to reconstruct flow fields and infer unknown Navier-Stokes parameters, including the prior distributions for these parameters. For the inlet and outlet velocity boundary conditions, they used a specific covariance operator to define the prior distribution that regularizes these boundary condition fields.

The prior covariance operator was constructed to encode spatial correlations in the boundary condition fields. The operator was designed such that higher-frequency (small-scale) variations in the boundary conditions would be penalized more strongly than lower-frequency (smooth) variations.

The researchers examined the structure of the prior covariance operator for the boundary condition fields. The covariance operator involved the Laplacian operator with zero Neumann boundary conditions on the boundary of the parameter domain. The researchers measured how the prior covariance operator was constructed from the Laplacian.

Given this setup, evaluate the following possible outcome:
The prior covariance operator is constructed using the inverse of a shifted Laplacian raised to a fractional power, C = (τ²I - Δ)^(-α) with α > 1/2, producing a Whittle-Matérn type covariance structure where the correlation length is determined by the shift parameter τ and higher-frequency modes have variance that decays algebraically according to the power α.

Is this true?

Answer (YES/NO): NO